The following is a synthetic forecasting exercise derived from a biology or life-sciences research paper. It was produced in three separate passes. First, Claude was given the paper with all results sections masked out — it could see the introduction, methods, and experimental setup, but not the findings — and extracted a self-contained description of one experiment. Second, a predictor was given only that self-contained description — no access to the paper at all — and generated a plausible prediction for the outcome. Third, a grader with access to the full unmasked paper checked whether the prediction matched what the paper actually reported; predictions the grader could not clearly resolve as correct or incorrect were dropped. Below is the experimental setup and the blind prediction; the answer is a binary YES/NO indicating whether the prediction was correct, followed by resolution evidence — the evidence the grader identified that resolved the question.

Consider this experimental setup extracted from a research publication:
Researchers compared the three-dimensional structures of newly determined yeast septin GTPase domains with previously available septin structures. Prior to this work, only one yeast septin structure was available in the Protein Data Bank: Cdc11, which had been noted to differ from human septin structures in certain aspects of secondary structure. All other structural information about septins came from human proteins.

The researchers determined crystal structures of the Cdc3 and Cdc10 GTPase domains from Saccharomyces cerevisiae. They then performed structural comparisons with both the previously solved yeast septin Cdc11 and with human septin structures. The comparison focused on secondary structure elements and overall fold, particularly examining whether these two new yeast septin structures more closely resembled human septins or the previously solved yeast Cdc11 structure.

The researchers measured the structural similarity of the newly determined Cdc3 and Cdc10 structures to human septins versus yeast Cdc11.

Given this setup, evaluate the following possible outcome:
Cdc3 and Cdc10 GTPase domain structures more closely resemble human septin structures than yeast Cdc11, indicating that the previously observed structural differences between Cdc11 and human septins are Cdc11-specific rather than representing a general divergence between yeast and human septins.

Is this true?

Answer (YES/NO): YES